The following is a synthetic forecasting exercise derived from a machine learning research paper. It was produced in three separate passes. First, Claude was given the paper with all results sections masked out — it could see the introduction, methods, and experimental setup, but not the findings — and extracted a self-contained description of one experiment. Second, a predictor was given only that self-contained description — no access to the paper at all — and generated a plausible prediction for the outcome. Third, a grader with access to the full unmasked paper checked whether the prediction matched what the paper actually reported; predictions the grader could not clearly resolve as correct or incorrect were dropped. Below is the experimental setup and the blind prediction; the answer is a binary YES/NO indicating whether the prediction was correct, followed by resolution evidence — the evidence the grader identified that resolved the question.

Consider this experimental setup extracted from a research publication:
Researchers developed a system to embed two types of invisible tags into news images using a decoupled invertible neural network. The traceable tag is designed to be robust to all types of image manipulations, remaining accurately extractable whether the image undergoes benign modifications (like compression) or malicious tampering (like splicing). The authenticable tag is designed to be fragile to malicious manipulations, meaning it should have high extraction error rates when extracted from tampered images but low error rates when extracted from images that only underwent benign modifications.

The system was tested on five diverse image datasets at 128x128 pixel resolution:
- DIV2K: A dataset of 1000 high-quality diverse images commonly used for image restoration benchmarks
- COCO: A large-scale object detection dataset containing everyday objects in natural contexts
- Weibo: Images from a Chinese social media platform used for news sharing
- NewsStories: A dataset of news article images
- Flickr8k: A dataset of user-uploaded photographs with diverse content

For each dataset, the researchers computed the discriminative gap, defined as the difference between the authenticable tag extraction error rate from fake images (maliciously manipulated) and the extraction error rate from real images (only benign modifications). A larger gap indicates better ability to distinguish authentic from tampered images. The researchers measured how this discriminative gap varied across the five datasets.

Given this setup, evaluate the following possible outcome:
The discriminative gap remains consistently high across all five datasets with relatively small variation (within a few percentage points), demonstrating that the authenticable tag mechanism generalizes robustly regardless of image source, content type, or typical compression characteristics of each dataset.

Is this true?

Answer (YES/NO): NO